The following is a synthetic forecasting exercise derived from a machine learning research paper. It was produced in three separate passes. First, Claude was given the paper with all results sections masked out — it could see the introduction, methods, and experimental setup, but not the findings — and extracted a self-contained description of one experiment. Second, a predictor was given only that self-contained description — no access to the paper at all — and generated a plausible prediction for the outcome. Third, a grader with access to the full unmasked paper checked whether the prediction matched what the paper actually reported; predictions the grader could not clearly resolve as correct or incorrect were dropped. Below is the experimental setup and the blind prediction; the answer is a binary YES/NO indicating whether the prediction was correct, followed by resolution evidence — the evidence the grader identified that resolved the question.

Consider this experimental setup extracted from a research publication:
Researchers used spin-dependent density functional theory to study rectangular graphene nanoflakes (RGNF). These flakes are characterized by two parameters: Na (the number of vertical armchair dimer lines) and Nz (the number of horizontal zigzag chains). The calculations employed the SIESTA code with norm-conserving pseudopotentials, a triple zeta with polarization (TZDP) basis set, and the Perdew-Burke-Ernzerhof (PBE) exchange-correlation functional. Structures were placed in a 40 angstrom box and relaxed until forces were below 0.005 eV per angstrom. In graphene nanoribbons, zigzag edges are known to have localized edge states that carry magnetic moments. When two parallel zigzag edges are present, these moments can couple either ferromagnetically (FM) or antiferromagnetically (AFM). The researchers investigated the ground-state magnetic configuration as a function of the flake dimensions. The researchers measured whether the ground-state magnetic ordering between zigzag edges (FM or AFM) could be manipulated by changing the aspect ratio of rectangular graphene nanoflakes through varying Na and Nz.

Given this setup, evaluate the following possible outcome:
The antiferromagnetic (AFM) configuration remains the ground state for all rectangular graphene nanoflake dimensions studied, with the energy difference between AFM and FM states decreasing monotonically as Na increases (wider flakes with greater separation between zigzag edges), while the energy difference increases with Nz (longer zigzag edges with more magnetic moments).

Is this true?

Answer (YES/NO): NO